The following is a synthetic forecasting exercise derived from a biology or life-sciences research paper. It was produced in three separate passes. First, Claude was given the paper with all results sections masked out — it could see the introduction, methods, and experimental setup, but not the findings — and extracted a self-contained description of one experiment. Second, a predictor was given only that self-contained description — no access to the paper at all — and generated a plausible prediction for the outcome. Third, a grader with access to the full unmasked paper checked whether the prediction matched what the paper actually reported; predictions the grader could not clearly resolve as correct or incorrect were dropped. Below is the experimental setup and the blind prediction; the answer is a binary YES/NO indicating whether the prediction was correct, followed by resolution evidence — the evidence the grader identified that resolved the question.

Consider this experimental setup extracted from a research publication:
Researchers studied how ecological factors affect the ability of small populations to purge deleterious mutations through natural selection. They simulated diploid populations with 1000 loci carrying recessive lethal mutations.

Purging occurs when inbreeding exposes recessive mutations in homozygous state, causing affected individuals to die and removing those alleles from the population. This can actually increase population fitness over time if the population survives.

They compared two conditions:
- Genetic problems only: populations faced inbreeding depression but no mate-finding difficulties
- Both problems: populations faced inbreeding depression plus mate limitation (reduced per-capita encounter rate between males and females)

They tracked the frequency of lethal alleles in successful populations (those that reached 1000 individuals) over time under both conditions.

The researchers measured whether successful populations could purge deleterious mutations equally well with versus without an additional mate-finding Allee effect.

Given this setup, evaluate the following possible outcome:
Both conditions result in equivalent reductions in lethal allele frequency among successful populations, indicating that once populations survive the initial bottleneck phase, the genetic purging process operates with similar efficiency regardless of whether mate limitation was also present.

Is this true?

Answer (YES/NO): NO